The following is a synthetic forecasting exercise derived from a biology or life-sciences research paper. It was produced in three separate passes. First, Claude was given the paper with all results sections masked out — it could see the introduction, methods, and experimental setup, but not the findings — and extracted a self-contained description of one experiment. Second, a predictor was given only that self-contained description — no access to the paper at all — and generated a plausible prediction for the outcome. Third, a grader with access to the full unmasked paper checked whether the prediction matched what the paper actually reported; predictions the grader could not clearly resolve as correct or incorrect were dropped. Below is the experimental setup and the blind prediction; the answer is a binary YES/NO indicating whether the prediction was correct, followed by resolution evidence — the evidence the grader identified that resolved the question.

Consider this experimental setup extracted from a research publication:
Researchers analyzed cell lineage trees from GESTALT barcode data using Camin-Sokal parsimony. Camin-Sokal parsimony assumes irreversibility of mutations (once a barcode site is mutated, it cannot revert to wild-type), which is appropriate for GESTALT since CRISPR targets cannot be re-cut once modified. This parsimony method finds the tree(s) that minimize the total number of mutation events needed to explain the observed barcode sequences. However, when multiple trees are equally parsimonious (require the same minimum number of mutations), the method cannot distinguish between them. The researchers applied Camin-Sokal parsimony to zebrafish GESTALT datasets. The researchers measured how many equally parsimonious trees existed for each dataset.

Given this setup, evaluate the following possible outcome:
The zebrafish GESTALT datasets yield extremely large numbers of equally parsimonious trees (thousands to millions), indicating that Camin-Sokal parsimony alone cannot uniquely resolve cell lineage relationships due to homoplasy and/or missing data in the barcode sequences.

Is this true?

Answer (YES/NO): YES